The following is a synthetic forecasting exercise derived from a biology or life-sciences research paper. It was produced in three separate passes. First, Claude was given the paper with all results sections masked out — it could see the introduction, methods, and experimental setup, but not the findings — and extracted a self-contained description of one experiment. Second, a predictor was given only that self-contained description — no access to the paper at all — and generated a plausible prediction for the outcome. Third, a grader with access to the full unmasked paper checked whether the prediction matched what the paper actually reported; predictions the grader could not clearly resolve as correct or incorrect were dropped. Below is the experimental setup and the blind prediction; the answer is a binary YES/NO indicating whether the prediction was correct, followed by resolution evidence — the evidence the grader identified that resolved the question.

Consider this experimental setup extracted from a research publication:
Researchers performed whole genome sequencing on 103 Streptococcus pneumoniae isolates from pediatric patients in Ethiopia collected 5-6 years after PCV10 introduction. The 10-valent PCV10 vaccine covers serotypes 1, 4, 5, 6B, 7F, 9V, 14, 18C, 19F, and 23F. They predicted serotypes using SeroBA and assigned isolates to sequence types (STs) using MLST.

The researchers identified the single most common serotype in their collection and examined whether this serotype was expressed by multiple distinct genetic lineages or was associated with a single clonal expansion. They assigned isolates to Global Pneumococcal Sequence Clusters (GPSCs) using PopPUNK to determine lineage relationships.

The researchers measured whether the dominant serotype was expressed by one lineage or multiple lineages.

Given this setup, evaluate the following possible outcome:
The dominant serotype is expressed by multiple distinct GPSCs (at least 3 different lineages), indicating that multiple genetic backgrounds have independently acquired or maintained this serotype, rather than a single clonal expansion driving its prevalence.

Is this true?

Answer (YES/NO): YES